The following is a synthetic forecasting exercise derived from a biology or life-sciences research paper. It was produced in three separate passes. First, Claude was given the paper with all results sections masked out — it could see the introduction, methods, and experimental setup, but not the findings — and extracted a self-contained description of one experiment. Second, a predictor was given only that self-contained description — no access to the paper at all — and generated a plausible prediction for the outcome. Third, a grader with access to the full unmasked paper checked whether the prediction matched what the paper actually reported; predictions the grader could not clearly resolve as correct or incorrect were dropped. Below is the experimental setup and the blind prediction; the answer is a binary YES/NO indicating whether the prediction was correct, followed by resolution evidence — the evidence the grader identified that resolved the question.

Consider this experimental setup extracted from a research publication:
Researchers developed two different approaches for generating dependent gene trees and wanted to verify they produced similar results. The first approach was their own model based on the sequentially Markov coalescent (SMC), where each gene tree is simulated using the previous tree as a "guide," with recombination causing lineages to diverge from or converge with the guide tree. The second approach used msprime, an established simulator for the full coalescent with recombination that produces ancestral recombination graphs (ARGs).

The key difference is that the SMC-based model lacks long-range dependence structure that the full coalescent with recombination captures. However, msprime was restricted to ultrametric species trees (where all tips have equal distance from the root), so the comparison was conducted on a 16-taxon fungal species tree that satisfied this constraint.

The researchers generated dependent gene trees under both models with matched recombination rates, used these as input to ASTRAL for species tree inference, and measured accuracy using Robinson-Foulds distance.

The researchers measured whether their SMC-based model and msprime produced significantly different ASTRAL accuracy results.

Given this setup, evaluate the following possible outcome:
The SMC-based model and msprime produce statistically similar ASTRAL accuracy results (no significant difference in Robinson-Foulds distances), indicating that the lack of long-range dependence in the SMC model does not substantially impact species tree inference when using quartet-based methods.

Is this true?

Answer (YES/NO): YES